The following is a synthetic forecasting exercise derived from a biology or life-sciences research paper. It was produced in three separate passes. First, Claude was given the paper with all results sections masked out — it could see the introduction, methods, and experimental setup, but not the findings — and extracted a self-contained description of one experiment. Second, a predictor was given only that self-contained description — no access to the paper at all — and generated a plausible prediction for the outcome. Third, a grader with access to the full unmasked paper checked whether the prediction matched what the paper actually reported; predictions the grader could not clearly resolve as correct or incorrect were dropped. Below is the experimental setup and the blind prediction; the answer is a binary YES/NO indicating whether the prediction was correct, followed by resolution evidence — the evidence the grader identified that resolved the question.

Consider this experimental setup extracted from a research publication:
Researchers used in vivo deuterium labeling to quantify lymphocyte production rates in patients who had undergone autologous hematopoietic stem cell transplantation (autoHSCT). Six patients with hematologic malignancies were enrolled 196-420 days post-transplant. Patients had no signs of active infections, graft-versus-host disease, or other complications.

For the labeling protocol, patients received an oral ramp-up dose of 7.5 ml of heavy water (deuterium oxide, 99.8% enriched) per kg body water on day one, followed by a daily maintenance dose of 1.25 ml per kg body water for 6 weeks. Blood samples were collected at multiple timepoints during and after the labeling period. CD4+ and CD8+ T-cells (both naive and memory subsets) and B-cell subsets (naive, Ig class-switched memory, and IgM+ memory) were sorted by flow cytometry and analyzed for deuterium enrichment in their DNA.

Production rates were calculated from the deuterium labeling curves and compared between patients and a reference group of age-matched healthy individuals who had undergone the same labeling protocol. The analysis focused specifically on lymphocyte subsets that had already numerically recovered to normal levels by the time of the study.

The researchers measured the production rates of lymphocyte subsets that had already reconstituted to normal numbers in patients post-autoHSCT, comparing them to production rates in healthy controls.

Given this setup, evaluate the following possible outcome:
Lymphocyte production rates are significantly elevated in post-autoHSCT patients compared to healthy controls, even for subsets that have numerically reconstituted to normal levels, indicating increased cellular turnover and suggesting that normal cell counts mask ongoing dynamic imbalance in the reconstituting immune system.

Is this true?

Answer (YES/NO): YES